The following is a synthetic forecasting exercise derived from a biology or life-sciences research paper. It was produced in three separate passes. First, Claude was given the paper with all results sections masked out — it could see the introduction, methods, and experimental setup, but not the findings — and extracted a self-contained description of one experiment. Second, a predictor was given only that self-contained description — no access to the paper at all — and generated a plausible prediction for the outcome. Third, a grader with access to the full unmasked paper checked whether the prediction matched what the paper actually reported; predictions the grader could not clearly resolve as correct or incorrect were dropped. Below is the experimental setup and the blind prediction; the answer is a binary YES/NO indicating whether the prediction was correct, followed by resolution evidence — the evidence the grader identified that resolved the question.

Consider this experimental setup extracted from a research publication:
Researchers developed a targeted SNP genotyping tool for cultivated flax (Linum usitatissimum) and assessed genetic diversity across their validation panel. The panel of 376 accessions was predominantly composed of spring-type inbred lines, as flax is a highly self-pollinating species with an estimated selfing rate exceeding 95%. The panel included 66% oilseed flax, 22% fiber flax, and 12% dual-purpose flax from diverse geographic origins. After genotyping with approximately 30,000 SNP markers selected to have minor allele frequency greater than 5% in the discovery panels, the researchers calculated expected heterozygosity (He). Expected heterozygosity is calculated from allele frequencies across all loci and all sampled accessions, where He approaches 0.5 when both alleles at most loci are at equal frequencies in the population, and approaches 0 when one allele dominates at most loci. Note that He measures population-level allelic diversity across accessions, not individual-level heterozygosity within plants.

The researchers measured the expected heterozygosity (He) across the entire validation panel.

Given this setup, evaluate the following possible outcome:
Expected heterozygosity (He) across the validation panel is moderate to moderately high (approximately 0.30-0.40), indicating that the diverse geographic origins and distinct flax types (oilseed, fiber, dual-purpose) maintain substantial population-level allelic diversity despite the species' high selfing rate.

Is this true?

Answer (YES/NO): YES